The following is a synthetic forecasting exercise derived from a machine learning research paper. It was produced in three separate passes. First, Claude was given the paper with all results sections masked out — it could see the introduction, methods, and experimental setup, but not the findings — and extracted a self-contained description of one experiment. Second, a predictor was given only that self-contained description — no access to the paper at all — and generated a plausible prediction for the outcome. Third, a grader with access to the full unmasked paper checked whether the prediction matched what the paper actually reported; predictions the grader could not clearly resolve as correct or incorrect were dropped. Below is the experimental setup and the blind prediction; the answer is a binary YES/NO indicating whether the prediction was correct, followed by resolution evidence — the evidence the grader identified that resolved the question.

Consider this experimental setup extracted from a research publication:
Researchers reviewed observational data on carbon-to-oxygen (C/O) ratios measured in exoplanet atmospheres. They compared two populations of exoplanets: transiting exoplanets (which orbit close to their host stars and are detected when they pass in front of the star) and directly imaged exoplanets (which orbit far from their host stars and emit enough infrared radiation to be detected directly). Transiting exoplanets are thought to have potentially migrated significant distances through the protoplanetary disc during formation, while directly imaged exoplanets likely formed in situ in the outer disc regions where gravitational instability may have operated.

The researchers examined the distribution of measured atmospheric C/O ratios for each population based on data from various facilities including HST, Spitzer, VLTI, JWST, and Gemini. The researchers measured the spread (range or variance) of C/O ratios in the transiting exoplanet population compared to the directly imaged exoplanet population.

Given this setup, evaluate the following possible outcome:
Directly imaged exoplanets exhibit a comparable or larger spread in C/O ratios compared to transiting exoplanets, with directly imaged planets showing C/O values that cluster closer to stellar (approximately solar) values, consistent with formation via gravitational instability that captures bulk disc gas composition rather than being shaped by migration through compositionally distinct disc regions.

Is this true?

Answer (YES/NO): NO